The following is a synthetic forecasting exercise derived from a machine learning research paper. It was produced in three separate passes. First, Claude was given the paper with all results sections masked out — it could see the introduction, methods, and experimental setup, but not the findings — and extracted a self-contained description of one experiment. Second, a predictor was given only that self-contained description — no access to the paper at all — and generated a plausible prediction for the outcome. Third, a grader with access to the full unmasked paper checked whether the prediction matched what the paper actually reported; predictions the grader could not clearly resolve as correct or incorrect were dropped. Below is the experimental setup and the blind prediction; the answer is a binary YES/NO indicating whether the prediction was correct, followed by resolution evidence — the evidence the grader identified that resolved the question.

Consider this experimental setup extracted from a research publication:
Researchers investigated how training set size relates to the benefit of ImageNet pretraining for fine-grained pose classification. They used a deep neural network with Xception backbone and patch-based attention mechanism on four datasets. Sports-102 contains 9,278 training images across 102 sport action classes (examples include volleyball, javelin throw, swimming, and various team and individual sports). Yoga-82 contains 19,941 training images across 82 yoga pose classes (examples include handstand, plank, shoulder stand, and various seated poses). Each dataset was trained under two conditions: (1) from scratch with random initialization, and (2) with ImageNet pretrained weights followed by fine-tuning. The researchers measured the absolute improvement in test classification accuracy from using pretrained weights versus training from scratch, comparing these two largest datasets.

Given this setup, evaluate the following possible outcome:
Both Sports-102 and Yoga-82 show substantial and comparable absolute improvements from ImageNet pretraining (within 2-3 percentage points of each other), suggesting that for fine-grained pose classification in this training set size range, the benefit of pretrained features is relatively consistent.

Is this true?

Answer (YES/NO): NO